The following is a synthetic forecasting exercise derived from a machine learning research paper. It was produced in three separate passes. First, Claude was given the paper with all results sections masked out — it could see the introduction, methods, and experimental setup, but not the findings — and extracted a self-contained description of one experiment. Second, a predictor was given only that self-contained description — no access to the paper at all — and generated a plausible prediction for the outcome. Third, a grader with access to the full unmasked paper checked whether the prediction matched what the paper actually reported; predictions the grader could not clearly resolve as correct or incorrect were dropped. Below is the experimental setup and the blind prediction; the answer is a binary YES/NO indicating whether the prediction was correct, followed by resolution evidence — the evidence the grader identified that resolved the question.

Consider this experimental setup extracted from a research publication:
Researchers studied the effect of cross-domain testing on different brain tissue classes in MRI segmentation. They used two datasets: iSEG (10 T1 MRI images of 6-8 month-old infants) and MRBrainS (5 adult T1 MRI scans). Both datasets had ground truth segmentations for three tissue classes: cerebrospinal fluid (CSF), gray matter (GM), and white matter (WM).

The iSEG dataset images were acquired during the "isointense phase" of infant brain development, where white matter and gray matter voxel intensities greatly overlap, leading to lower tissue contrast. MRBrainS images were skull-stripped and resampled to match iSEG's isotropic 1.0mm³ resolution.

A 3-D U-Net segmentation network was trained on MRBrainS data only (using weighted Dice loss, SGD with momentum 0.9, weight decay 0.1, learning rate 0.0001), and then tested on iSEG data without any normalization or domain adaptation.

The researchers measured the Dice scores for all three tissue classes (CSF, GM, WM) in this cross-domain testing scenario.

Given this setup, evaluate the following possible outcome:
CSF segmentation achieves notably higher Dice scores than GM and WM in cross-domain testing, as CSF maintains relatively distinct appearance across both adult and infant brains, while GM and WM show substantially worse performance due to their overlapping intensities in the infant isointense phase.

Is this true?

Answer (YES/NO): NO